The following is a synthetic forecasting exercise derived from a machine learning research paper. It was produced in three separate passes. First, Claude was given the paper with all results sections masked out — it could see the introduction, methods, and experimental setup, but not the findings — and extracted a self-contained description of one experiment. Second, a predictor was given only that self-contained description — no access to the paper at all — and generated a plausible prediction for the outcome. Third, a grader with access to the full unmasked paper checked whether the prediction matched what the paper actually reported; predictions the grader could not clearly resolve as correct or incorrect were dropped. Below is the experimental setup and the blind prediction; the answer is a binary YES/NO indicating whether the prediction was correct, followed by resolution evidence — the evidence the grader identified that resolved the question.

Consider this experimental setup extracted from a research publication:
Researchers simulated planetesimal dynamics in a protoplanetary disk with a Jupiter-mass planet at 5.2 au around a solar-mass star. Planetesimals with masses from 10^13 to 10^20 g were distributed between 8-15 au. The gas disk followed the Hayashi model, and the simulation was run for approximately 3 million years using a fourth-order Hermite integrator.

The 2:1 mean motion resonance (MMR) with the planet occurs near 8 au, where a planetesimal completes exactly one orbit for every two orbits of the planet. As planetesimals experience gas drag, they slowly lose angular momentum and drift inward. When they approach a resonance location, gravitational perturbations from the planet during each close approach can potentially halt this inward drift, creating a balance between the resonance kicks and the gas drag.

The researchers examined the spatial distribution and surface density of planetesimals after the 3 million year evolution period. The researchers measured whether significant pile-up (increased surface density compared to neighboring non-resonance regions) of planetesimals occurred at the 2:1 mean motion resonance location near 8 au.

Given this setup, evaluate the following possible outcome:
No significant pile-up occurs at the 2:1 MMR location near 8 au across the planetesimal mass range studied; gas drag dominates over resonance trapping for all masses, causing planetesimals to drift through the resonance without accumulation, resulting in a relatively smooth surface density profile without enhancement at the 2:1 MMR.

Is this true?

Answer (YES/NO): NO